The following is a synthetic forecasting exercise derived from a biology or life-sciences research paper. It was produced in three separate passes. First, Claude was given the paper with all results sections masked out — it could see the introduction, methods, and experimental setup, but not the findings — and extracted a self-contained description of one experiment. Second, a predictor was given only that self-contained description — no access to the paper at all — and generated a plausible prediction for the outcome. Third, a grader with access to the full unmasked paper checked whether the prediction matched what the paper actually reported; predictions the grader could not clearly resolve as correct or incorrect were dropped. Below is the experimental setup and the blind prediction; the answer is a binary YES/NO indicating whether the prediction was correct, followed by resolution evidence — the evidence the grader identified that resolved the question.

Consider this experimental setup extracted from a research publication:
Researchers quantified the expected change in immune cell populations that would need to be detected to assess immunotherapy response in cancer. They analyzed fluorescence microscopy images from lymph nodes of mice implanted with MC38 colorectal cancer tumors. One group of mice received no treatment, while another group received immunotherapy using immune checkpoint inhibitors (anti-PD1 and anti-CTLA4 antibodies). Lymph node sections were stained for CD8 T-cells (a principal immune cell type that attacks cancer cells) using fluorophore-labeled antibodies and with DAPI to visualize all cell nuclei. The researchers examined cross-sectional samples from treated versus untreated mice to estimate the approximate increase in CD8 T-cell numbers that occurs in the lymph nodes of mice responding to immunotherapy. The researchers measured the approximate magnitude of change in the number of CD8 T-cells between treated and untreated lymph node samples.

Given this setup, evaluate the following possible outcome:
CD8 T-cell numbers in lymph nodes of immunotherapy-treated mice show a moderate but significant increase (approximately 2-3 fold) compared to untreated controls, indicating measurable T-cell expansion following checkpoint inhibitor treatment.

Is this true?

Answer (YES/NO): NO